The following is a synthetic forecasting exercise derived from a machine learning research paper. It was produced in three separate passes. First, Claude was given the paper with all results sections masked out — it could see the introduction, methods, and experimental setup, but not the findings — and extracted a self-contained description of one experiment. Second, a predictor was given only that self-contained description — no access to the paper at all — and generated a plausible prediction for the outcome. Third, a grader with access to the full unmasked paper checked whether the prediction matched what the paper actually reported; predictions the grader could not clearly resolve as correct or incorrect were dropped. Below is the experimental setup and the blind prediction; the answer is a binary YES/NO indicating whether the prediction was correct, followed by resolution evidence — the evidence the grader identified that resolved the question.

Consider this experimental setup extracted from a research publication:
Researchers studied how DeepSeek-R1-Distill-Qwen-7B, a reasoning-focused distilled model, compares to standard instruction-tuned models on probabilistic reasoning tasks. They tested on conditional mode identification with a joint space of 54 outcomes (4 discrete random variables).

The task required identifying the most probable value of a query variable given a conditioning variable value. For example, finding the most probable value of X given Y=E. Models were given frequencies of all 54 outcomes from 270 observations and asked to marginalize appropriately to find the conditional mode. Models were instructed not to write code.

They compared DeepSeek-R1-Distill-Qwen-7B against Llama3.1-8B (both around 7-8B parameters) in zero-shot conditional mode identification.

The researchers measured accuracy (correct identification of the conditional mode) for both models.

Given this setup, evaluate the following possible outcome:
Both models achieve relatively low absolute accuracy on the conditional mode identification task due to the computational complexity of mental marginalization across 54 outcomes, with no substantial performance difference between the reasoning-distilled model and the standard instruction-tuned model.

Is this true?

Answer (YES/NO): NO